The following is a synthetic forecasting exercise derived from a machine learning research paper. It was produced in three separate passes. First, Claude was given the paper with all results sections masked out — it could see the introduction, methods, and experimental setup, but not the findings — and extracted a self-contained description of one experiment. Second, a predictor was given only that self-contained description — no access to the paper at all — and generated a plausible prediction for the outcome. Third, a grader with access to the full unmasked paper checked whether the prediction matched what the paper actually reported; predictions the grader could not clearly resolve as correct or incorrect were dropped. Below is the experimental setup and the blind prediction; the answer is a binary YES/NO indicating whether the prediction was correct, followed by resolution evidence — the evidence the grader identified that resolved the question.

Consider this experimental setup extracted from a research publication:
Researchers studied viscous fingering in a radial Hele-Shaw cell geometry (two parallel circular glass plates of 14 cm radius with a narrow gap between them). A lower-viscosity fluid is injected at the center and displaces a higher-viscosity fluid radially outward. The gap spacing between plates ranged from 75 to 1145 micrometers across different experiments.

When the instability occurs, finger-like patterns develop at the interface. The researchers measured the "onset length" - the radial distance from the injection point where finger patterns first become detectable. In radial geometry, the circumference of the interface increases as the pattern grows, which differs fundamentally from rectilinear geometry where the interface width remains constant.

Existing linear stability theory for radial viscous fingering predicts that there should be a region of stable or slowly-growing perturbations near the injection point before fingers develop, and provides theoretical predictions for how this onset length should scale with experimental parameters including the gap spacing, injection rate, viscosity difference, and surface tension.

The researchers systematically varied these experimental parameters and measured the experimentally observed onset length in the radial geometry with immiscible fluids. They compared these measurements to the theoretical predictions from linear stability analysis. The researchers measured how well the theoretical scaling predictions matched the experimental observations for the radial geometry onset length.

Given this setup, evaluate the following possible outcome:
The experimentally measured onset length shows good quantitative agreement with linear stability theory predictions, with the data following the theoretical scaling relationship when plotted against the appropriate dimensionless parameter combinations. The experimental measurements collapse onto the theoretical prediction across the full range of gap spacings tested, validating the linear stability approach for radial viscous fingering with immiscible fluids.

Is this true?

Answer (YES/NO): NO